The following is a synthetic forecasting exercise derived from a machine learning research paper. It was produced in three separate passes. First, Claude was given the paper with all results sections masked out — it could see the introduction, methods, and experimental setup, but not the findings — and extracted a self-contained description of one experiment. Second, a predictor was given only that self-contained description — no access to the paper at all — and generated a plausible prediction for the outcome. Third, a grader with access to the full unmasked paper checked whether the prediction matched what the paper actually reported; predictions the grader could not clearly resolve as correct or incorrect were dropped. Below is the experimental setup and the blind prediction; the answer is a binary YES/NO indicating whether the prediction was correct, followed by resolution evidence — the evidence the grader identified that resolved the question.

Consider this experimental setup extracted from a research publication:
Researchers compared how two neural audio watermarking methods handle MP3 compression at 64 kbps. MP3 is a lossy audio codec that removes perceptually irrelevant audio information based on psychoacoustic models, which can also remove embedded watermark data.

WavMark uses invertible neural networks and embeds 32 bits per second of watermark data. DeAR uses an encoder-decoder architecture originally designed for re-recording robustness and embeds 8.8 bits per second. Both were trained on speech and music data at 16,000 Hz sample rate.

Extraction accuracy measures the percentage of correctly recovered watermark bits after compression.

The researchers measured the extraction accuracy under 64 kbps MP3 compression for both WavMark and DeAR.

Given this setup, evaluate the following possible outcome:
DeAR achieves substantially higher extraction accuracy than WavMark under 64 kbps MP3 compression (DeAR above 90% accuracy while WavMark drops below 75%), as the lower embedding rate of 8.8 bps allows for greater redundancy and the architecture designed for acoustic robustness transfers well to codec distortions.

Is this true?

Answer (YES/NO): NO